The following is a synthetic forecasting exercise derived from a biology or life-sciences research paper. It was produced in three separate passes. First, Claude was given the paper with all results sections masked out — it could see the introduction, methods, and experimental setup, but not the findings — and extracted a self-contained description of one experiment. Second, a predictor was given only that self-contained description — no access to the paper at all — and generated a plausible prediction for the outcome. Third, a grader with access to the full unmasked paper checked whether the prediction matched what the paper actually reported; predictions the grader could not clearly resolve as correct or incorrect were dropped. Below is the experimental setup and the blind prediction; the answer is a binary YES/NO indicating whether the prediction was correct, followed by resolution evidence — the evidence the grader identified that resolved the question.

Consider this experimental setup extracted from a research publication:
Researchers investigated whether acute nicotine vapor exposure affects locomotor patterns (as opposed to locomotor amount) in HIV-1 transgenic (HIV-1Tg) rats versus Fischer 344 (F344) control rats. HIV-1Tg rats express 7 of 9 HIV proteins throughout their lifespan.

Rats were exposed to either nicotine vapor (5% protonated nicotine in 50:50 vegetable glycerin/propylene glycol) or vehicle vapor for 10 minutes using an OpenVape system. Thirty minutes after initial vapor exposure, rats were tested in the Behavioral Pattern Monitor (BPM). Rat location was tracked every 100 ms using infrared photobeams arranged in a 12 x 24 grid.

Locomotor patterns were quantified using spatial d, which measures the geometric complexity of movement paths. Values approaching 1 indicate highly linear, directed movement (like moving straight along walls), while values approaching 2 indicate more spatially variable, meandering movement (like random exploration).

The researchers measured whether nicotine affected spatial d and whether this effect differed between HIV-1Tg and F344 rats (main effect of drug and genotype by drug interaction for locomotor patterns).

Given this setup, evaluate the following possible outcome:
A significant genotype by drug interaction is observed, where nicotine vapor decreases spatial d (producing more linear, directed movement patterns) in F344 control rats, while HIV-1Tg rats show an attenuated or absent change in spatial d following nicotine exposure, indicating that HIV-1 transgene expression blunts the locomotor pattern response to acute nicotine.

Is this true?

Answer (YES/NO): NO